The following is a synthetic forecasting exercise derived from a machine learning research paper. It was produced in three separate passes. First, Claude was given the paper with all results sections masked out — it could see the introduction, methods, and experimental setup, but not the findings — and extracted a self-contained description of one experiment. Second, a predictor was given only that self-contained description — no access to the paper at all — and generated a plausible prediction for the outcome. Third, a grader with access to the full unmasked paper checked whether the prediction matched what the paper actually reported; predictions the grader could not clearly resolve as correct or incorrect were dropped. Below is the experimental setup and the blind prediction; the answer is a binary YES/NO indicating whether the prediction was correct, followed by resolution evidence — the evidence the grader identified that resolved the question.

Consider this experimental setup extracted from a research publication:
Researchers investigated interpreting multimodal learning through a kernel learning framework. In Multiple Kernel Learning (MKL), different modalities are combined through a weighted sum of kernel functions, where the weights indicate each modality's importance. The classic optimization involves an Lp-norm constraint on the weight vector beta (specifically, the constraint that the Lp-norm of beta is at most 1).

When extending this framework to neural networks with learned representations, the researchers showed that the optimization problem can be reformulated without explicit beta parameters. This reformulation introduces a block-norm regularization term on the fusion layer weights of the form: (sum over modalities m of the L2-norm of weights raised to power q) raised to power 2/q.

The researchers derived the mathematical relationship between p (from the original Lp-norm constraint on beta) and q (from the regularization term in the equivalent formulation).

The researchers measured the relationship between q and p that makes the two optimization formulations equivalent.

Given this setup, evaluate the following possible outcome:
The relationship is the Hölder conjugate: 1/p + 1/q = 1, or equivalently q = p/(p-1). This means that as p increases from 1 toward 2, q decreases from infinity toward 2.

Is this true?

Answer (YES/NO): NO